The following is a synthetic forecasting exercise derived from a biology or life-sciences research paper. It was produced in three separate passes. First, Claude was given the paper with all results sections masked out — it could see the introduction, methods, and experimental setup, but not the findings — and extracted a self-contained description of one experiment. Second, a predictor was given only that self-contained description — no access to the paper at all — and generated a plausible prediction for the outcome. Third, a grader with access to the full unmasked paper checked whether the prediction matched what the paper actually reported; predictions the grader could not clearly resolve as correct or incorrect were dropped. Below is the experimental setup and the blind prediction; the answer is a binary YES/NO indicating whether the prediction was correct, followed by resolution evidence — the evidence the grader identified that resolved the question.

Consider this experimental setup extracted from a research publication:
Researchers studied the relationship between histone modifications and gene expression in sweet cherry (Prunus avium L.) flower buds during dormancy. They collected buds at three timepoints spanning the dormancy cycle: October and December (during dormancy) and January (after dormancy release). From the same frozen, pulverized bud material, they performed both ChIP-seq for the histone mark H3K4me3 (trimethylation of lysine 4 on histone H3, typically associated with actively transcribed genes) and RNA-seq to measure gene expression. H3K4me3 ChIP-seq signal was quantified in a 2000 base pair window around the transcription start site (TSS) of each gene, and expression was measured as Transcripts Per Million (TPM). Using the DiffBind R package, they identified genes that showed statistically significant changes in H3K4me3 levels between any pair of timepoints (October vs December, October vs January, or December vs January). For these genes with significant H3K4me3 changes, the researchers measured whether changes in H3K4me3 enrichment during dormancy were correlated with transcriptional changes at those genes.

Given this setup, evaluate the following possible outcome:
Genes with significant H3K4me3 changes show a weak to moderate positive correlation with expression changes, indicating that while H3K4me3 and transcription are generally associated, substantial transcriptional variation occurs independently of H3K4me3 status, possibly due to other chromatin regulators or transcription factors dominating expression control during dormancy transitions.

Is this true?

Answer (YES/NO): YES